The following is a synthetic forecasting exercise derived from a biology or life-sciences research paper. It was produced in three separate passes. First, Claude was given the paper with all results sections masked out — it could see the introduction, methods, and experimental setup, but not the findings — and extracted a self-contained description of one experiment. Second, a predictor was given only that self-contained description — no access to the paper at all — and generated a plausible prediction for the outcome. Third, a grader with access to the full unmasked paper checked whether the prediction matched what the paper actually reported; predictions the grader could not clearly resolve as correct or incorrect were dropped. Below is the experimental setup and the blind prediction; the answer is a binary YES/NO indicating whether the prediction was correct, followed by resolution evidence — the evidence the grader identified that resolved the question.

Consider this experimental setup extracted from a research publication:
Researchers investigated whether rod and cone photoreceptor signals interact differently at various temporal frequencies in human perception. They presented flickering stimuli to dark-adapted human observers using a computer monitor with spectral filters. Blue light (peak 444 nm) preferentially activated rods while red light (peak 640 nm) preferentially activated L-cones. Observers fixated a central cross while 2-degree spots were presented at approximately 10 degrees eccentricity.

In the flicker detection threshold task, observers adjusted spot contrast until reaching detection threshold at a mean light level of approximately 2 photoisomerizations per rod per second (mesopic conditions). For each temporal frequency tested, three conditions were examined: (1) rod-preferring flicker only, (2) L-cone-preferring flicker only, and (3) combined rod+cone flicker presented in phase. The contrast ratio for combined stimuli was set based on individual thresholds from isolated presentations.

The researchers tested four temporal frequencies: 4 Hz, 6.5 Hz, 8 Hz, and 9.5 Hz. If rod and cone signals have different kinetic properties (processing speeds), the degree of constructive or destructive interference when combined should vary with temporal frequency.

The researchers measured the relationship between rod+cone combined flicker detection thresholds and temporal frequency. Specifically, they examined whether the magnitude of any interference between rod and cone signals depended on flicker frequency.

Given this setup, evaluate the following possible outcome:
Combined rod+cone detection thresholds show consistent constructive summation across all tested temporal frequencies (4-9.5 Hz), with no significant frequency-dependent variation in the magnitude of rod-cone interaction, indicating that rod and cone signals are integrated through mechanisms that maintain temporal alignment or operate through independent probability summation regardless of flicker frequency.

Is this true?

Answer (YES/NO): NO